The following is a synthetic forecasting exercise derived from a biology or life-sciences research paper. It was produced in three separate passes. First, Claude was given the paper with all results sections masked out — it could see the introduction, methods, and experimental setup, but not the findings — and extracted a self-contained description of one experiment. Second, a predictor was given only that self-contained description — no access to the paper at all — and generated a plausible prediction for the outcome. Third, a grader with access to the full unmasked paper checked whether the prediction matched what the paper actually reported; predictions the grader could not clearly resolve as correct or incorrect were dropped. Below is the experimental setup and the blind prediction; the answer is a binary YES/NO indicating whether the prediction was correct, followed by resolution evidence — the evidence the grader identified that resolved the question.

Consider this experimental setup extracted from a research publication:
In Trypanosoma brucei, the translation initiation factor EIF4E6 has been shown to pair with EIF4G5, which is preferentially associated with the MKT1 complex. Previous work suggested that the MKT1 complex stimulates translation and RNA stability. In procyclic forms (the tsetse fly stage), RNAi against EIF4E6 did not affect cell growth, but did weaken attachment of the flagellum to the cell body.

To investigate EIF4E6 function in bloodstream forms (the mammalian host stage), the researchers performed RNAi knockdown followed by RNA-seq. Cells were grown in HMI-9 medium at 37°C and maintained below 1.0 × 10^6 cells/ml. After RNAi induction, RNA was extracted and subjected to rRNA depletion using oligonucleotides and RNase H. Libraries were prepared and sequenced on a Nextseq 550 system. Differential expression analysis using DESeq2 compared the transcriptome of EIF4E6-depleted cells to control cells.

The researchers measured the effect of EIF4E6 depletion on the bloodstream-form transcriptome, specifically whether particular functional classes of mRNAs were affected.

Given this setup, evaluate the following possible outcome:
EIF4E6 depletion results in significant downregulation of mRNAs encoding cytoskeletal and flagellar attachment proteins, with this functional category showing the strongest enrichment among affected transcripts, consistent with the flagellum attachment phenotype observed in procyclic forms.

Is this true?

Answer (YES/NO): NO